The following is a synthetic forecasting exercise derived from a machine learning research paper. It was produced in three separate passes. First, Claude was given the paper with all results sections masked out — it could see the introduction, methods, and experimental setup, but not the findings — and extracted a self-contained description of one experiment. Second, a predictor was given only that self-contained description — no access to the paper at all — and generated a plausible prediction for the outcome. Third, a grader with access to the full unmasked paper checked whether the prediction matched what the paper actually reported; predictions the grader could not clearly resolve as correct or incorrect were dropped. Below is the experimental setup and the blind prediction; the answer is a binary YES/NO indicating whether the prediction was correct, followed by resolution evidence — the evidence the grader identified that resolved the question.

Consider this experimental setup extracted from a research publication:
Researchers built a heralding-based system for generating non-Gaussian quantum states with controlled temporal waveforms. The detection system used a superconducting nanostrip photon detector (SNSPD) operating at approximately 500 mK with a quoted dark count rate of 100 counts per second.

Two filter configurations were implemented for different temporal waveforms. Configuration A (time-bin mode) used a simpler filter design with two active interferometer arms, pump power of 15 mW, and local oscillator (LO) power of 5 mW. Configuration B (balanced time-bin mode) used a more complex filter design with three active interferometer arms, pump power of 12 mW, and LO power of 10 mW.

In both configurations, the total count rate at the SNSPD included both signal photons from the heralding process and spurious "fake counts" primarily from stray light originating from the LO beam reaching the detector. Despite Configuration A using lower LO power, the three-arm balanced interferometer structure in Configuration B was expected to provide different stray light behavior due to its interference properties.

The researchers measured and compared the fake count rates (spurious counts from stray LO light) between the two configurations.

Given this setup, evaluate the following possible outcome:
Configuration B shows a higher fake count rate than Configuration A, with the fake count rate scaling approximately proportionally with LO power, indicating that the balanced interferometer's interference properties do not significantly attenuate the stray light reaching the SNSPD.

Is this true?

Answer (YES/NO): NO